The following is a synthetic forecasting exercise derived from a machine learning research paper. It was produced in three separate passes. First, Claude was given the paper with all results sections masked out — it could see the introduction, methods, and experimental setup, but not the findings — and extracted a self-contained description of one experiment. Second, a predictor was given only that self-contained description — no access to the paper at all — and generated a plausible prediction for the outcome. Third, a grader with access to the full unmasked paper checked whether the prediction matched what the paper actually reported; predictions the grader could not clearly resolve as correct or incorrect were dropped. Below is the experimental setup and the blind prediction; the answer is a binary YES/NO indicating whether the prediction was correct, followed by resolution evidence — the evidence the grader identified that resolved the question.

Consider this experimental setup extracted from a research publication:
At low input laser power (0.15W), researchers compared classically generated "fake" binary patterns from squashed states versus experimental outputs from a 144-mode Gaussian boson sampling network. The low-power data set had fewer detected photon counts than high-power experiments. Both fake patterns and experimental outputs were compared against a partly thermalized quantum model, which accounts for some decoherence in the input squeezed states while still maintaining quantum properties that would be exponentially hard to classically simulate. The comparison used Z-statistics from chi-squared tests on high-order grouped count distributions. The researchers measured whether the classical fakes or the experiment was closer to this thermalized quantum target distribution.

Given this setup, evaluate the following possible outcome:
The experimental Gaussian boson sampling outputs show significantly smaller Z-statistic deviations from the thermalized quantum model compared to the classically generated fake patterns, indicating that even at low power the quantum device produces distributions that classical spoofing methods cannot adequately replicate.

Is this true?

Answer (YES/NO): YES